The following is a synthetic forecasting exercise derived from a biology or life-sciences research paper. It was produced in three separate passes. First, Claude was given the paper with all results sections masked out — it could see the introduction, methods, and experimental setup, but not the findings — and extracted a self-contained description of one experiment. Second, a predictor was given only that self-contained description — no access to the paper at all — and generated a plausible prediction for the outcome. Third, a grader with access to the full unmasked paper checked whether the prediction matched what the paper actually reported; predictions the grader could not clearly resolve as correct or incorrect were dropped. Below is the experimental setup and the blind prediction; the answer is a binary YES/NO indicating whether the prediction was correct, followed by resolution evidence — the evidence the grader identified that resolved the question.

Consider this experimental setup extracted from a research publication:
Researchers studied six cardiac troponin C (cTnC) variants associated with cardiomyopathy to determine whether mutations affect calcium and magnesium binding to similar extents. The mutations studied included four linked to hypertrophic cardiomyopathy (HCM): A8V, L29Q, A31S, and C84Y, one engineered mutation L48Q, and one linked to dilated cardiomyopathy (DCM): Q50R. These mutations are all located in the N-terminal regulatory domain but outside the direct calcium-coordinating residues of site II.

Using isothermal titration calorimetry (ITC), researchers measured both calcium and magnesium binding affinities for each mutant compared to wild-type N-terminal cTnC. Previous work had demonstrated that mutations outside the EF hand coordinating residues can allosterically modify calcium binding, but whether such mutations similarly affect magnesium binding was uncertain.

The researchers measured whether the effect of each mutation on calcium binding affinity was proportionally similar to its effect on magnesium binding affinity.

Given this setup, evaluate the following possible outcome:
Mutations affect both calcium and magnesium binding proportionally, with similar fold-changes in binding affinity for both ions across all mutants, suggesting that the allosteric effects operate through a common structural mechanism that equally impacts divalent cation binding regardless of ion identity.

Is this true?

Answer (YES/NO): NO